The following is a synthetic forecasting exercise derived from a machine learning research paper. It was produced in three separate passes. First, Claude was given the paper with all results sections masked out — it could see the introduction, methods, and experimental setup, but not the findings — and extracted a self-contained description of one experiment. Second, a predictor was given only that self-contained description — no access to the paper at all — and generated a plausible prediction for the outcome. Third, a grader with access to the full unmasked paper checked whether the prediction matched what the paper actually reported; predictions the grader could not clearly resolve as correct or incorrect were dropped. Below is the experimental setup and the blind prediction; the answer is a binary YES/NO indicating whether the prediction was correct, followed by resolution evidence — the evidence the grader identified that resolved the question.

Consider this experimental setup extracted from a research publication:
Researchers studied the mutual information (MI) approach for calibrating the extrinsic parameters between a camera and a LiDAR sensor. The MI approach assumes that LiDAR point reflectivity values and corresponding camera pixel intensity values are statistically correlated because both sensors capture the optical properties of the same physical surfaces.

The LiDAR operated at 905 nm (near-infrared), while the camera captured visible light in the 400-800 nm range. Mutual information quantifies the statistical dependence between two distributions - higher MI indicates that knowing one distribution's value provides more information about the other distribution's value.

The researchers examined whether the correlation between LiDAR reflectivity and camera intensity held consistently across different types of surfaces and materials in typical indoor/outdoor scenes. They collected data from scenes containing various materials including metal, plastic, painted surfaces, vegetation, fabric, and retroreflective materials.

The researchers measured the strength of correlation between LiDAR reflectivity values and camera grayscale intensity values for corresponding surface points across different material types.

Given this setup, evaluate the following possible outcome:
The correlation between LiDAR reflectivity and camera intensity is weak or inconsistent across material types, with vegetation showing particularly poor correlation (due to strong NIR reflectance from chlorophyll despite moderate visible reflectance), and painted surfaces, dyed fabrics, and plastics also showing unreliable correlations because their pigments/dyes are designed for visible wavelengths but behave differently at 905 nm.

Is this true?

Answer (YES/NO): NO